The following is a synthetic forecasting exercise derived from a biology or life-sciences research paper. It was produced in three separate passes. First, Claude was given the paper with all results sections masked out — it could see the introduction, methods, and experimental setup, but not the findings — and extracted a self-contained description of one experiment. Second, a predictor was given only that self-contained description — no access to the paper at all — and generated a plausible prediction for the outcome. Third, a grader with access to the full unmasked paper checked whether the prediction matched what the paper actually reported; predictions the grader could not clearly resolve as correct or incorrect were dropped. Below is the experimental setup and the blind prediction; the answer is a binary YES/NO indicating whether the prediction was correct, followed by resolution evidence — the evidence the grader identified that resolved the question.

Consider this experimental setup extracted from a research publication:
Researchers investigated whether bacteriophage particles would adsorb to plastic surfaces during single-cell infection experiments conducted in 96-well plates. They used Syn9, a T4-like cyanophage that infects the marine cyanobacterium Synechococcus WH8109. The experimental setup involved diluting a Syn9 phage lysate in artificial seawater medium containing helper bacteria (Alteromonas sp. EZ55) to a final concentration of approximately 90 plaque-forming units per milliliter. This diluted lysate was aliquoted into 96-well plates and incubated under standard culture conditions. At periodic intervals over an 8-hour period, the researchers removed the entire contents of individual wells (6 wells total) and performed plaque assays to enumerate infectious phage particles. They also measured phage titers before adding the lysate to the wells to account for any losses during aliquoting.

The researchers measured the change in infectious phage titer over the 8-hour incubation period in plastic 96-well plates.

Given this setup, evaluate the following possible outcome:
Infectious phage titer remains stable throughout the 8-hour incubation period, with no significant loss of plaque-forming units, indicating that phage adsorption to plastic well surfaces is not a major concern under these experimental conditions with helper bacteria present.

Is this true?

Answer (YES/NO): NO